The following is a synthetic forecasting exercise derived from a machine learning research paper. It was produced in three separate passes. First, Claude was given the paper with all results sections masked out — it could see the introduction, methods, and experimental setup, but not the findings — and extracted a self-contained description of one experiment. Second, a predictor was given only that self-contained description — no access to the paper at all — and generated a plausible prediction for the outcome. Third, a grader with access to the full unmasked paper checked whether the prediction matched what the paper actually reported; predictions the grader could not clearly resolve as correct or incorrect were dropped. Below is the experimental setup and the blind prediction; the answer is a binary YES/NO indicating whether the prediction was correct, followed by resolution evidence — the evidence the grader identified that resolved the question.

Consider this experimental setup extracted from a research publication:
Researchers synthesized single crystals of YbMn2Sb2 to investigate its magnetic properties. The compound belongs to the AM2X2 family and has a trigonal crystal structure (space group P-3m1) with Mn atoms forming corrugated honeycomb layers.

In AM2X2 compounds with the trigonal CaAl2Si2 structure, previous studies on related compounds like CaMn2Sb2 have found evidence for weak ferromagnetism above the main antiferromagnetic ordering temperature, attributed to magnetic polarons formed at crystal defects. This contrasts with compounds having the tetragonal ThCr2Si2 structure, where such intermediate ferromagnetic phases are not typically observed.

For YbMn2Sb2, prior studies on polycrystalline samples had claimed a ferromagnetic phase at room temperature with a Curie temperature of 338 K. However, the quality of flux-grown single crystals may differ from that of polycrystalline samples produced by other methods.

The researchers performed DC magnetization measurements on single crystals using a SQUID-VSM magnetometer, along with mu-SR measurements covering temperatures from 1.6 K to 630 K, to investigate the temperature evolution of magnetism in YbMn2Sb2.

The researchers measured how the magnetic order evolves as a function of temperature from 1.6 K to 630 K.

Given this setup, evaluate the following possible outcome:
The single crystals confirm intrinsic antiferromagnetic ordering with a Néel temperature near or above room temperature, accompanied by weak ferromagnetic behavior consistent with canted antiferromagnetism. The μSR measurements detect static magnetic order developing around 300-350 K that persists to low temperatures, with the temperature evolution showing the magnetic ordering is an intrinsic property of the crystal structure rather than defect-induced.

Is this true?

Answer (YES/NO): NO